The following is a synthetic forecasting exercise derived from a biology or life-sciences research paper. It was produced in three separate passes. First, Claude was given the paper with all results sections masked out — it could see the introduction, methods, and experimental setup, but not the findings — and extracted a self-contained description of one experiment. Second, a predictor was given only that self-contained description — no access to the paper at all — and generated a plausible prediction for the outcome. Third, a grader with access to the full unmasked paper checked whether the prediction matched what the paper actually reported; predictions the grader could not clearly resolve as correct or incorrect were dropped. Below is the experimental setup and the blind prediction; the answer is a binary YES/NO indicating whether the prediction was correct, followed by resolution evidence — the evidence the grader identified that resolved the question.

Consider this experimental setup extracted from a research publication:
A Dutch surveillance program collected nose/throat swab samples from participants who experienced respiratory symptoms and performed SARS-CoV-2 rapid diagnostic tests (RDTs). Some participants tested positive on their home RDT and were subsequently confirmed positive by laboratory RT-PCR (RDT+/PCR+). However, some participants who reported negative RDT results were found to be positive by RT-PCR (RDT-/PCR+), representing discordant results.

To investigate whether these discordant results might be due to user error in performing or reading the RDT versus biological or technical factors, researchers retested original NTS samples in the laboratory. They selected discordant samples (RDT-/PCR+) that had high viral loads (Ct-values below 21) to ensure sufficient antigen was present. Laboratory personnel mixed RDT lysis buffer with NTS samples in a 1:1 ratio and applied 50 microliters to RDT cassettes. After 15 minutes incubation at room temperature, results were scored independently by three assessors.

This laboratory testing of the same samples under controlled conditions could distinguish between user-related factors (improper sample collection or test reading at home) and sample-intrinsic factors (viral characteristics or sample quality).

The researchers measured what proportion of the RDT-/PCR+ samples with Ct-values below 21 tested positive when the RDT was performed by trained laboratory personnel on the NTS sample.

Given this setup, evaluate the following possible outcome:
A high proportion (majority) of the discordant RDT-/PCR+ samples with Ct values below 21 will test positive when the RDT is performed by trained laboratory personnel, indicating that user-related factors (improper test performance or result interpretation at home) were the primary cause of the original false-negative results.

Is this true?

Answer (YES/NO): YES